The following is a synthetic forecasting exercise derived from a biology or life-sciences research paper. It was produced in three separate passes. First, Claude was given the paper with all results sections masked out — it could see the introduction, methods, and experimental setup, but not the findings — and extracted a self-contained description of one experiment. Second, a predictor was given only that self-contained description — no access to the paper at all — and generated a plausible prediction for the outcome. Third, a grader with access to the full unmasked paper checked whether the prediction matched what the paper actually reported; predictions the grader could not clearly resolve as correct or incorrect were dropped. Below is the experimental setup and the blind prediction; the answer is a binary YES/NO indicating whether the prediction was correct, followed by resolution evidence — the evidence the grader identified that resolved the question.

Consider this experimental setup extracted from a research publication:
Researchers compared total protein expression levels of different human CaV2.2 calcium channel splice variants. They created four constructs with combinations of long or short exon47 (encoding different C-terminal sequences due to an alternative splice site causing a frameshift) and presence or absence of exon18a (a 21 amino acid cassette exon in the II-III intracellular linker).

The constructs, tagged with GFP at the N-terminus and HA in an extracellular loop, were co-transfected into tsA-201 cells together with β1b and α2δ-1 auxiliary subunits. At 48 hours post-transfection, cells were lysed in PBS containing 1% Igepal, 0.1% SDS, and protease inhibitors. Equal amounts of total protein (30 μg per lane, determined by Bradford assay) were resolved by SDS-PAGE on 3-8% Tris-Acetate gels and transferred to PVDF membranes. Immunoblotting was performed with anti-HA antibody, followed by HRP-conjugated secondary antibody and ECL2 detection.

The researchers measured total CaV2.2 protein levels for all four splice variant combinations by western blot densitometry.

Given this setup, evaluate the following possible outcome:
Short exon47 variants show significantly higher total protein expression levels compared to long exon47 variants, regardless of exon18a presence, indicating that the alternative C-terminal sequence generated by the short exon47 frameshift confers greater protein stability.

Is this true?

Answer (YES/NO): NO